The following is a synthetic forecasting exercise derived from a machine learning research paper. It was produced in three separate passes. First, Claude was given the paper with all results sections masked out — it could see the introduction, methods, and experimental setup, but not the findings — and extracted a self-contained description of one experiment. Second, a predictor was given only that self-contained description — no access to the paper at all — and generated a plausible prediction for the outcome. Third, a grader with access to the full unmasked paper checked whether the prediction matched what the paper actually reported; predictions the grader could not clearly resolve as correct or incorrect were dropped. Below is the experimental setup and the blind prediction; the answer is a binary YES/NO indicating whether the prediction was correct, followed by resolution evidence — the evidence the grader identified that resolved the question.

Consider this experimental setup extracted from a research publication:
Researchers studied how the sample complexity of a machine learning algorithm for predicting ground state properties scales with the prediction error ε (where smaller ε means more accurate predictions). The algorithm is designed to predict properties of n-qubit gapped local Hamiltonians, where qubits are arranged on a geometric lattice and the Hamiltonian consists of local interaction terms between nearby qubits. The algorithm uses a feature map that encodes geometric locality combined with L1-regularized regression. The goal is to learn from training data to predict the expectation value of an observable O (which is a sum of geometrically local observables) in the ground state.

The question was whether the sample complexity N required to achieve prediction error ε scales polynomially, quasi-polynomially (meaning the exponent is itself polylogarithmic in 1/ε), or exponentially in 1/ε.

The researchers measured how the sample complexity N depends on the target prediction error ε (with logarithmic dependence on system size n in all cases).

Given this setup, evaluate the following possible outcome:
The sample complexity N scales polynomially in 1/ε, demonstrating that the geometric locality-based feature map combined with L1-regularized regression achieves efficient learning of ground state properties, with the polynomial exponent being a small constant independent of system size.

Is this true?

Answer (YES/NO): NO